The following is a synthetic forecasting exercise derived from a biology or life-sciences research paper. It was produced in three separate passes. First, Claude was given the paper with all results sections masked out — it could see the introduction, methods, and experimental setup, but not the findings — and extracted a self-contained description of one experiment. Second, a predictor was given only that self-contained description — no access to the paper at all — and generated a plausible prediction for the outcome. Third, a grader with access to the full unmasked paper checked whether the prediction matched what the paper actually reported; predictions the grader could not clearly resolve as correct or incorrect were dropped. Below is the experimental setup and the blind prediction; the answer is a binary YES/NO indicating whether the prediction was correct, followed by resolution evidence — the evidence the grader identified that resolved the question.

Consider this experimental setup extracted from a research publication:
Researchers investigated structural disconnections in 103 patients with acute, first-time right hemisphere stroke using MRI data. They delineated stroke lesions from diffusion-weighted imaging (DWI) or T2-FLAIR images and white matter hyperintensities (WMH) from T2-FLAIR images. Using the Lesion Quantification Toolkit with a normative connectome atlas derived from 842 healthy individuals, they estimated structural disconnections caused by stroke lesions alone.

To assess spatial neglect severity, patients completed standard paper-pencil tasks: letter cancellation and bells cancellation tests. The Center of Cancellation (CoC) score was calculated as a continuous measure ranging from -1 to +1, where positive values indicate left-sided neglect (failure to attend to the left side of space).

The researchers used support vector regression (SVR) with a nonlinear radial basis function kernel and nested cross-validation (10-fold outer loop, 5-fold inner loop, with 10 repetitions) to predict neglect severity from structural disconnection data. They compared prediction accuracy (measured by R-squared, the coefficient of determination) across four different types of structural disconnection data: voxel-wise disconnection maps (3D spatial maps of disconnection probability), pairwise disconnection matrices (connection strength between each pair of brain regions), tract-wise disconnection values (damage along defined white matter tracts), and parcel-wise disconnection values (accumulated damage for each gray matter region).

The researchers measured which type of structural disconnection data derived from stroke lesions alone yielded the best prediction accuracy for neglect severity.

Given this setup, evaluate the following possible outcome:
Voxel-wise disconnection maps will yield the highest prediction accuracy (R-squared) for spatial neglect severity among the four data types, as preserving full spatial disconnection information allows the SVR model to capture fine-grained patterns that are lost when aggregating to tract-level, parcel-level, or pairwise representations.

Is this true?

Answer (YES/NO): YES